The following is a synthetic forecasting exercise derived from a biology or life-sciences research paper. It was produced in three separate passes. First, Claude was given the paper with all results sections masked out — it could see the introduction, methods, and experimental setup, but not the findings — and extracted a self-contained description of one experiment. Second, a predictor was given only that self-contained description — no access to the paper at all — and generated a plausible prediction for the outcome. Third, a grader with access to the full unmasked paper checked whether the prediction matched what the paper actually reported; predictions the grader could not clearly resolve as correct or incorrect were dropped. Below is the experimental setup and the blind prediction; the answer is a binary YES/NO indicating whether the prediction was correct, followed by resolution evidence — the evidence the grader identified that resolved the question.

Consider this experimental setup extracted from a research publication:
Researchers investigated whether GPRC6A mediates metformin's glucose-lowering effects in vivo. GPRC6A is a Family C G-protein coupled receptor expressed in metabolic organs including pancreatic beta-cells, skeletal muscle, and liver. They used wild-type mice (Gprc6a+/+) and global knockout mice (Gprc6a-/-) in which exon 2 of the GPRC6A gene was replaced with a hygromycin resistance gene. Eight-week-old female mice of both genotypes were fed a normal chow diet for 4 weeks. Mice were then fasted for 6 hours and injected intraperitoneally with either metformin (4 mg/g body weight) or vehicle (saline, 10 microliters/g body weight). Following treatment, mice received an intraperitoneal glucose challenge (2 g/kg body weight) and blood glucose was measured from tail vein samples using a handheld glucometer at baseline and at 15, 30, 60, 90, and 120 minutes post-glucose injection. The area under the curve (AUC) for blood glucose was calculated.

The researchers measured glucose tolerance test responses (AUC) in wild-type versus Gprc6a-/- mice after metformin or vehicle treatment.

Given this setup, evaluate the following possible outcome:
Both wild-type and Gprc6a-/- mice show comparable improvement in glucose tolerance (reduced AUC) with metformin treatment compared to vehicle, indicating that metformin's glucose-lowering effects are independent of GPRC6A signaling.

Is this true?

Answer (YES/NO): NO